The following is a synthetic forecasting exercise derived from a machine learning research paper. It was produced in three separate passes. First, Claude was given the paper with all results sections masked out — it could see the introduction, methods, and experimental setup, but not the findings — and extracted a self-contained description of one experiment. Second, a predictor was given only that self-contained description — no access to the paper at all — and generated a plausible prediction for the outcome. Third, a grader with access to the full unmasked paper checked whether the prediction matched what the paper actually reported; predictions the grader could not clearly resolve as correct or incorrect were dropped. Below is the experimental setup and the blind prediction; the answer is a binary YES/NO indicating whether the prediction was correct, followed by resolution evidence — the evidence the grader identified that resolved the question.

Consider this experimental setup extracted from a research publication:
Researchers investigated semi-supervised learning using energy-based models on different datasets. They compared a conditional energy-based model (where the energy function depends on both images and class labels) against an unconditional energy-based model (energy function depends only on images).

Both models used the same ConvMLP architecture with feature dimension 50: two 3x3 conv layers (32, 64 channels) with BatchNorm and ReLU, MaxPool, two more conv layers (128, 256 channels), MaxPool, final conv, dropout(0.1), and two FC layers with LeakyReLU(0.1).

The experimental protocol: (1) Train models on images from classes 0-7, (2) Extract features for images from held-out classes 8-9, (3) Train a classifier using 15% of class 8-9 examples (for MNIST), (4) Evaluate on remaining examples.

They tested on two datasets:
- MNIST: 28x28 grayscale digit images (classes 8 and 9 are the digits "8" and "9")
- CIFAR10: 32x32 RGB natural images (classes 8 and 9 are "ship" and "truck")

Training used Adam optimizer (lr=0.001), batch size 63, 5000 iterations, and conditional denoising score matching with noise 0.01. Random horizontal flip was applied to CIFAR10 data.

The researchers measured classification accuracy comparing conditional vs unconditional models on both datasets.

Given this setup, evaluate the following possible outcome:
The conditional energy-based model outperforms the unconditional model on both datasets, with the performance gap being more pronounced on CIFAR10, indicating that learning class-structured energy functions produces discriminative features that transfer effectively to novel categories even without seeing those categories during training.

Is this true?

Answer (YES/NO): NO